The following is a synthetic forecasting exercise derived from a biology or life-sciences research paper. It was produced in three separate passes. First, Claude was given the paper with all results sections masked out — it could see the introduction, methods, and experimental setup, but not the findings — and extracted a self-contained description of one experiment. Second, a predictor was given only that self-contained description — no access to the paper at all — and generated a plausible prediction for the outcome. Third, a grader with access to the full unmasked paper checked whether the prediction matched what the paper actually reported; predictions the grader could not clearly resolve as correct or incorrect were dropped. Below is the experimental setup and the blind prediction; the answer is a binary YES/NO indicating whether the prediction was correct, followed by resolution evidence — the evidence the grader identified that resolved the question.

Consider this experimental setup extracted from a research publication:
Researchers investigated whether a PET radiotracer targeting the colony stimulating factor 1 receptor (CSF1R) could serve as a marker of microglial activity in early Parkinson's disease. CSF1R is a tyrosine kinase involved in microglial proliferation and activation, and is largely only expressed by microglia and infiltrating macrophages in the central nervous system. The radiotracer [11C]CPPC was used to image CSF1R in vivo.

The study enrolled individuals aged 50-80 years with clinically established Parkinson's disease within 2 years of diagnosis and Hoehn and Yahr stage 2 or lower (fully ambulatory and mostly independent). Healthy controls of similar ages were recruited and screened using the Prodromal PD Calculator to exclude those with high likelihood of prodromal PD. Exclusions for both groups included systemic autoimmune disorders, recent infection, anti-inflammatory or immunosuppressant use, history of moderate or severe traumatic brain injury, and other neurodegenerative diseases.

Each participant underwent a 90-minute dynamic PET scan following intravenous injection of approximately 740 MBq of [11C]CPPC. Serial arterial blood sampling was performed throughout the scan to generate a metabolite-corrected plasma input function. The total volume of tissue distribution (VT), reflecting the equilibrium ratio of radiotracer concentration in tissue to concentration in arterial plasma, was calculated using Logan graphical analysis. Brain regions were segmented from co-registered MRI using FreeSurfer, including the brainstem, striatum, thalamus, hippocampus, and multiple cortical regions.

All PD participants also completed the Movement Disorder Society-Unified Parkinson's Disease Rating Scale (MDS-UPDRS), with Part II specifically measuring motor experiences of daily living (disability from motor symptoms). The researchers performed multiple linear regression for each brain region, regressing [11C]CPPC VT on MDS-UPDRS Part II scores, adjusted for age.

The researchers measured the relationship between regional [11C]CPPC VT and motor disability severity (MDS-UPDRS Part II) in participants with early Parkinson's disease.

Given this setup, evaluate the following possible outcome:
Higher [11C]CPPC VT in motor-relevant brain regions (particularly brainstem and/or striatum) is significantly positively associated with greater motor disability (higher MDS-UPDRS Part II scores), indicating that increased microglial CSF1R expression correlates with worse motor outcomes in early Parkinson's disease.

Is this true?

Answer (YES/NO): YES